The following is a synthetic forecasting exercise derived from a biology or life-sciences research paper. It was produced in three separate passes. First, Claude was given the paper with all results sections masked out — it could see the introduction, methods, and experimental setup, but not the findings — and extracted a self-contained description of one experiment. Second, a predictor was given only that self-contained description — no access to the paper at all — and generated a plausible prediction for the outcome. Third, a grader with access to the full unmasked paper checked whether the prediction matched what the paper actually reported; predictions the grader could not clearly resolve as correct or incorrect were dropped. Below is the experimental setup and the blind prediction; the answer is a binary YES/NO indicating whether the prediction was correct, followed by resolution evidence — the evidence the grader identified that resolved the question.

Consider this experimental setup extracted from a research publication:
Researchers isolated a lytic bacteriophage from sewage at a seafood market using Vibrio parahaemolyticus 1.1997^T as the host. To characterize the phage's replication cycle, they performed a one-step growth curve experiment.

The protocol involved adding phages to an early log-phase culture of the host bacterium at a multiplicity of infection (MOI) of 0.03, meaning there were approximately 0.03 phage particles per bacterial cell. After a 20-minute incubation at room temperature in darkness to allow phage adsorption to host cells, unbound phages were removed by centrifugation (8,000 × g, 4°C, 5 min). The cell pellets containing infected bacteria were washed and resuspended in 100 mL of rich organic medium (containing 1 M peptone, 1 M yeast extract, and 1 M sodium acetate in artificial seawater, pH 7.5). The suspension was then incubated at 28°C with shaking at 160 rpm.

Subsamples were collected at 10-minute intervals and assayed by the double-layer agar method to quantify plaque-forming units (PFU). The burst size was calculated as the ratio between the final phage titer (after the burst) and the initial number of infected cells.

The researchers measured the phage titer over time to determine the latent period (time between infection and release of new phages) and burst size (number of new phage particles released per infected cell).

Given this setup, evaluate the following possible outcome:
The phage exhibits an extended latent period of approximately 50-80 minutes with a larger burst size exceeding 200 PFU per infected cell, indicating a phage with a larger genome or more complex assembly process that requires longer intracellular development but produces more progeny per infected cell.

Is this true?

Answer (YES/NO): NO